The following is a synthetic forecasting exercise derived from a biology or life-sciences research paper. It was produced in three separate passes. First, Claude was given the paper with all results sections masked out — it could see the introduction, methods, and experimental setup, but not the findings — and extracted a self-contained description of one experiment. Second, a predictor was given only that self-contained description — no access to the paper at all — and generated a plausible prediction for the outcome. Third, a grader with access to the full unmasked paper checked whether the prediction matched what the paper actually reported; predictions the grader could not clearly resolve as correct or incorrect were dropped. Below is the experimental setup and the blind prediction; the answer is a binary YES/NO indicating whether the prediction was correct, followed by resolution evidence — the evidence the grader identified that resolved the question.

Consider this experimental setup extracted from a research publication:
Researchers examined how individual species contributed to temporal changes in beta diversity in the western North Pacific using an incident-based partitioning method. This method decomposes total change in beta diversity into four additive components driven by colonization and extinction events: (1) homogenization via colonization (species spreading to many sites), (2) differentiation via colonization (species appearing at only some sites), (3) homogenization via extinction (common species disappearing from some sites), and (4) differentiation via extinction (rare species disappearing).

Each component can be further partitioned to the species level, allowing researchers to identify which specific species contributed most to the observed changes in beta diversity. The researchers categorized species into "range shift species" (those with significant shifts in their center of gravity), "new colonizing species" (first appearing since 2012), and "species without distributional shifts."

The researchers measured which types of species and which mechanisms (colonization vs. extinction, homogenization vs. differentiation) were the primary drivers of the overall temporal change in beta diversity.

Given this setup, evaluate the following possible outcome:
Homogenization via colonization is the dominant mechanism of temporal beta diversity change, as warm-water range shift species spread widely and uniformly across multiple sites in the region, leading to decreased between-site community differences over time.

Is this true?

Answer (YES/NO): NO